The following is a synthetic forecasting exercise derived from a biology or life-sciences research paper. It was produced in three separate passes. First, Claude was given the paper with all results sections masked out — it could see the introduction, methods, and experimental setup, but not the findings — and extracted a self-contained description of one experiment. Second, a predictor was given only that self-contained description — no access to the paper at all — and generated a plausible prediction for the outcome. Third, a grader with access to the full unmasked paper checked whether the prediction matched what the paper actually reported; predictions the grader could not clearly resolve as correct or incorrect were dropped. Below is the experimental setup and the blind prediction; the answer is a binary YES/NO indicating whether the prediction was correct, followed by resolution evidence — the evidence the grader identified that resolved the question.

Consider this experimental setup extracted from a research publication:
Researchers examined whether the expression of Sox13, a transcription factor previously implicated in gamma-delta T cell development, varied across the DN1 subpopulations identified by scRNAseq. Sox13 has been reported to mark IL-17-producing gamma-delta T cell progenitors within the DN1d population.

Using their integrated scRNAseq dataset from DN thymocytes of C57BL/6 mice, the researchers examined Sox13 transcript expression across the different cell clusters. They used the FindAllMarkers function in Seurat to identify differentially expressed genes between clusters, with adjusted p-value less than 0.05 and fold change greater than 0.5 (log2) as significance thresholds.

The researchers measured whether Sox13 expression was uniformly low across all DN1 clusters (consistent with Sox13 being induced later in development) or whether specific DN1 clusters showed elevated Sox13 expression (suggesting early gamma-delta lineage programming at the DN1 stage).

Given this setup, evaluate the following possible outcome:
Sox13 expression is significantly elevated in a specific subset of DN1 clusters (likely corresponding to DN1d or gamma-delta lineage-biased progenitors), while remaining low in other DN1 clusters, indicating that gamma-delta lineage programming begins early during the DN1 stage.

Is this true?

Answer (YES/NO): YES